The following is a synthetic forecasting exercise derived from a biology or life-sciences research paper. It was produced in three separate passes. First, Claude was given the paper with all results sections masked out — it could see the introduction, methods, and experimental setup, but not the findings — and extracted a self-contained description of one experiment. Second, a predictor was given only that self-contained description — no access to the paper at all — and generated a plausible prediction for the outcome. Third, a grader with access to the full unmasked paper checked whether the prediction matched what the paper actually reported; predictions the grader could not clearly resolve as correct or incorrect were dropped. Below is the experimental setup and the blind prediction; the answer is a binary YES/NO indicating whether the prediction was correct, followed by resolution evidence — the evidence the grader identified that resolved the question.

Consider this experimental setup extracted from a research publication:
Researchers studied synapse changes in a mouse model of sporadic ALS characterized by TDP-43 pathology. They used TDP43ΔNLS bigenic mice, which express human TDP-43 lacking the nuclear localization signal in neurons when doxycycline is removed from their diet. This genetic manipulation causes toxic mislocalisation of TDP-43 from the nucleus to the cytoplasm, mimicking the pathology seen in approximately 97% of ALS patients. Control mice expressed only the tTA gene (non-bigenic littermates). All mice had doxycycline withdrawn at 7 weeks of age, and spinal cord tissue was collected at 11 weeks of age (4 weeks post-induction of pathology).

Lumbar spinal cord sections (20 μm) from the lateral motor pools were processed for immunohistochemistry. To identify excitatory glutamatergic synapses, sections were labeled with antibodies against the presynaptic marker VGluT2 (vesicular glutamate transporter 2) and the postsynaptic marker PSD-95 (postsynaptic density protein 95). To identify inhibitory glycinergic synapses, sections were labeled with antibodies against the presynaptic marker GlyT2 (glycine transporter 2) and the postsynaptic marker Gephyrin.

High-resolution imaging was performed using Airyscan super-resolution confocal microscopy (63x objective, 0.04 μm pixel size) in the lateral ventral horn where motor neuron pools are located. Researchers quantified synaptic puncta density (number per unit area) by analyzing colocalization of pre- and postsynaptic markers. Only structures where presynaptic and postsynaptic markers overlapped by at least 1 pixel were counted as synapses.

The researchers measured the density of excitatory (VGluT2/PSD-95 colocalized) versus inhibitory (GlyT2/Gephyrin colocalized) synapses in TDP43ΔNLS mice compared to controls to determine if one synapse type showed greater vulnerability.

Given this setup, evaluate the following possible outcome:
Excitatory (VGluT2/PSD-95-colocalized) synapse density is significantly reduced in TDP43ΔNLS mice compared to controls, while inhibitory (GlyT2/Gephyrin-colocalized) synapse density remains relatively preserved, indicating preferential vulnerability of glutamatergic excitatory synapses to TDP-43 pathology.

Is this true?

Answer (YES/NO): NO